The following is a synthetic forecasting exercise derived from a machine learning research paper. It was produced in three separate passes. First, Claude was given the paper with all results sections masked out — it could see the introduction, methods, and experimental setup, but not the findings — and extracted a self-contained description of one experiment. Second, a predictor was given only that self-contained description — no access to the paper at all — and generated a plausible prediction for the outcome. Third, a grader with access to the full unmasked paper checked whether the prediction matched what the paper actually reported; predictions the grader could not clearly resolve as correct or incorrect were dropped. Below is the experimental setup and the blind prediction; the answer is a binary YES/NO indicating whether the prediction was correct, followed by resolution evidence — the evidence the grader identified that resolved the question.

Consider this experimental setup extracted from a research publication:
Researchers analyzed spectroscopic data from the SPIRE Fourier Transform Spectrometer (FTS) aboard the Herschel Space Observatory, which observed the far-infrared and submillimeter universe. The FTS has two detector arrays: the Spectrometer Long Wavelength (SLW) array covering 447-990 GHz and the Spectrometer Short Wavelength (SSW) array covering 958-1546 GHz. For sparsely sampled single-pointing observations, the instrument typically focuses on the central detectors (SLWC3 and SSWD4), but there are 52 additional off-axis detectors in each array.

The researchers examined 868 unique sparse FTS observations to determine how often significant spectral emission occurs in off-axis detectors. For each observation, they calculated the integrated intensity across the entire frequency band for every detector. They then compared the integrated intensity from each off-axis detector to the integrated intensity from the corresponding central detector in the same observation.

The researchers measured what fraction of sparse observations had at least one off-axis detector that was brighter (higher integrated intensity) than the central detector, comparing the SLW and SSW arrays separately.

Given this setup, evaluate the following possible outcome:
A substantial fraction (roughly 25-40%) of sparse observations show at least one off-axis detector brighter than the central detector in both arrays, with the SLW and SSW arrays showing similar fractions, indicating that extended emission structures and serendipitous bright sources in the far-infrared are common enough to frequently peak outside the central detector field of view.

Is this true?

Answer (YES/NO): YES